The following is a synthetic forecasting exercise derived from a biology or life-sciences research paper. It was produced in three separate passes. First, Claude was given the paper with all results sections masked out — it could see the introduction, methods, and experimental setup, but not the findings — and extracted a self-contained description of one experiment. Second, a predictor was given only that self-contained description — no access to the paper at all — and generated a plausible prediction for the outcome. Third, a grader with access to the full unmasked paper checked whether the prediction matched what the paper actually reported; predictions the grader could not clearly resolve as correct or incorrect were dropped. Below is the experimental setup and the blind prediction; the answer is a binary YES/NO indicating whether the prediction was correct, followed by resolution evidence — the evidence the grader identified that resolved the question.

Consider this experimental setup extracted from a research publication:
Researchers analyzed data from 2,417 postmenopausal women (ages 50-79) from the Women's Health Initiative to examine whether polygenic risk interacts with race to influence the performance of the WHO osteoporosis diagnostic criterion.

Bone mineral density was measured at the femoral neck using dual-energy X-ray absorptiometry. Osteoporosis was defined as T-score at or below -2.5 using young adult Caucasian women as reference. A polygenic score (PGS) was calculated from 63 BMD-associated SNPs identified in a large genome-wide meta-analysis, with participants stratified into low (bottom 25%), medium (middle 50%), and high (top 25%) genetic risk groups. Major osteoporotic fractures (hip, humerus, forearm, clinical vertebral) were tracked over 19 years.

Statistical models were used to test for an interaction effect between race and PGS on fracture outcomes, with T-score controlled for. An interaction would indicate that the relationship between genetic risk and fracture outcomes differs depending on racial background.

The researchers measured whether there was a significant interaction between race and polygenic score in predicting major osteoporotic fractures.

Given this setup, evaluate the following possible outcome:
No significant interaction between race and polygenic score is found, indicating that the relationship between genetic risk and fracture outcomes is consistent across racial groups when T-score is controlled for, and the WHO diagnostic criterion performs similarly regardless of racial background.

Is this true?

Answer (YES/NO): NO